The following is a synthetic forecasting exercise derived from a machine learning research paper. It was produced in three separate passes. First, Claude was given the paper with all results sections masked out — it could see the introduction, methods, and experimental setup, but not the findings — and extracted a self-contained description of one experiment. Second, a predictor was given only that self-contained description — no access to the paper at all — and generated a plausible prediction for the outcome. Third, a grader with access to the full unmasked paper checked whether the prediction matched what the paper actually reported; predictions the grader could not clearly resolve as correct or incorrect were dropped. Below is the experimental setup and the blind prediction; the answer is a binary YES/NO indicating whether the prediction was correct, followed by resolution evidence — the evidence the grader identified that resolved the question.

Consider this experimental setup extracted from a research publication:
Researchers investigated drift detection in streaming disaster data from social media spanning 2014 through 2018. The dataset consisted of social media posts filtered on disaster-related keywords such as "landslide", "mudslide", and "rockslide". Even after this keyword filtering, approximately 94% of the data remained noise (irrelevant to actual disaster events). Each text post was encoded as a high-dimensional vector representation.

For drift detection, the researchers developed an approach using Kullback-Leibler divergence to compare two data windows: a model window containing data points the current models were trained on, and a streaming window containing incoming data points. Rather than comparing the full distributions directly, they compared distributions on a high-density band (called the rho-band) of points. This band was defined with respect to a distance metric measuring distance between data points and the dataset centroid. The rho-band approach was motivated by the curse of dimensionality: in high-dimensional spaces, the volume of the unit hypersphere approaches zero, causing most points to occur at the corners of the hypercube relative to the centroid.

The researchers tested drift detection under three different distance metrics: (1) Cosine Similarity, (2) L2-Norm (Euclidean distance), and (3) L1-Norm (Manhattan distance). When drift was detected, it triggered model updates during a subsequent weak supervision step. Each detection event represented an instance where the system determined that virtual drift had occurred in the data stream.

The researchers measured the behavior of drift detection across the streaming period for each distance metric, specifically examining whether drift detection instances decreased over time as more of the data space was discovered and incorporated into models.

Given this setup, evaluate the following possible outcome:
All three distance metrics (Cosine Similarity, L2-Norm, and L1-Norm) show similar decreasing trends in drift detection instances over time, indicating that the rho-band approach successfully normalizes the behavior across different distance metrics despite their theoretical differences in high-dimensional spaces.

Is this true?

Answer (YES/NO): NO